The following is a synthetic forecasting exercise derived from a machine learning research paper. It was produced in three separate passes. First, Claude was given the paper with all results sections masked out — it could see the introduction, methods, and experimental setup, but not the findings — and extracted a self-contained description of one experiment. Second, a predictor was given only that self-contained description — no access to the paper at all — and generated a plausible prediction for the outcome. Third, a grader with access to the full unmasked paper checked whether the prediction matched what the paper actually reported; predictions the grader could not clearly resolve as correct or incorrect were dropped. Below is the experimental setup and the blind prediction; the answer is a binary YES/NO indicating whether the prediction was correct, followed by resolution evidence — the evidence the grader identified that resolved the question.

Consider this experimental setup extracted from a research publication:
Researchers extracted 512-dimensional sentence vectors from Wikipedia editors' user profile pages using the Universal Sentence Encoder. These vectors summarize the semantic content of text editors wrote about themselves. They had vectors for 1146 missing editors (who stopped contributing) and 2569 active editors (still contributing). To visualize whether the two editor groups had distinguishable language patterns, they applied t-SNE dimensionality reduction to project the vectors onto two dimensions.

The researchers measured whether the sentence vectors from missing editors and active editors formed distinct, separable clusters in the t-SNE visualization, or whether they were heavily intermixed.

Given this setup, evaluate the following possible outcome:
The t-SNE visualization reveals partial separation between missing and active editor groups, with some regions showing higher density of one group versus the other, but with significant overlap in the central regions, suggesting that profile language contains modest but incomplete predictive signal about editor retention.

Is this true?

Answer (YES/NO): NO